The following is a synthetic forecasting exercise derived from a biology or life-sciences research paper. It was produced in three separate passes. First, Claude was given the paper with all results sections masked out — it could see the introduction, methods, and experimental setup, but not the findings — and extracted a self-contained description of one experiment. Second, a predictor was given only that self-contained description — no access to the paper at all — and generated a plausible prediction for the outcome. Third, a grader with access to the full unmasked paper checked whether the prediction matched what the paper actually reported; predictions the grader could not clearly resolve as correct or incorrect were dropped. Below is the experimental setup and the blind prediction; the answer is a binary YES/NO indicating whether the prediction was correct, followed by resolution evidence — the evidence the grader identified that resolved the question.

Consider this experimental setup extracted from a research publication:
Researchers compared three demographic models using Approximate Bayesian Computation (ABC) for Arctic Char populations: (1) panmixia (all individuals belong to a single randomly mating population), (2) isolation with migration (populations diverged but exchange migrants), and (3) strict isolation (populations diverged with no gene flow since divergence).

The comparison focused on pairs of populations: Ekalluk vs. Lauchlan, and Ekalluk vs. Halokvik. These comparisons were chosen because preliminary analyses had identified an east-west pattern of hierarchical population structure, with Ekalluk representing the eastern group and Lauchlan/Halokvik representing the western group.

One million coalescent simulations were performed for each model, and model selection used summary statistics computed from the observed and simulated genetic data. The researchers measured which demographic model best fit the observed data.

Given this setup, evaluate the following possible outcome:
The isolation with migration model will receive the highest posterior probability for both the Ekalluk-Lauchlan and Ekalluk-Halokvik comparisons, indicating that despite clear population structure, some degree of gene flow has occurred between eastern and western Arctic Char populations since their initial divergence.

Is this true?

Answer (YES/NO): YES